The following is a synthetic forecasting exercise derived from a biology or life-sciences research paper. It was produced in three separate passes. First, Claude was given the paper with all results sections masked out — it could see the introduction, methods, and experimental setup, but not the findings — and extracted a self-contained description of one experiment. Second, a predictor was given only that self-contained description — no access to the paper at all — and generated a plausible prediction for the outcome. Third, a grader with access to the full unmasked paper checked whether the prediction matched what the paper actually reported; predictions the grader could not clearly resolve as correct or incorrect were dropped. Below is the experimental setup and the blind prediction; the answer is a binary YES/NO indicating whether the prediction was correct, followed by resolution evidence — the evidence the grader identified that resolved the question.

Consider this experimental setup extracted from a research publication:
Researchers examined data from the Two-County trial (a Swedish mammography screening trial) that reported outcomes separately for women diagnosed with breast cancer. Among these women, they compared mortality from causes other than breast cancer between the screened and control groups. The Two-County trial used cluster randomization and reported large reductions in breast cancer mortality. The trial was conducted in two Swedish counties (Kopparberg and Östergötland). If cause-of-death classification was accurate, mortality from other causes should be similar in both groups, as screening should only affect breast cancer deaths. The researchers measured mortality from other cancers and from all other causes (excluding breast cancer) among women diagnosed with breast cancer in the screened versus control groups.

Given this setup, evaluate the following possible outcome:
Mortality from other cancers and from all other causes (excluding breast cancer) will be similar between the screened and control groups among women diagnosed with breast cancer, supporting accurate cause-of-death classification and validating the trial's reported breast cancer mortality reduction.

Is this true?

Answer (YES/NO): NO